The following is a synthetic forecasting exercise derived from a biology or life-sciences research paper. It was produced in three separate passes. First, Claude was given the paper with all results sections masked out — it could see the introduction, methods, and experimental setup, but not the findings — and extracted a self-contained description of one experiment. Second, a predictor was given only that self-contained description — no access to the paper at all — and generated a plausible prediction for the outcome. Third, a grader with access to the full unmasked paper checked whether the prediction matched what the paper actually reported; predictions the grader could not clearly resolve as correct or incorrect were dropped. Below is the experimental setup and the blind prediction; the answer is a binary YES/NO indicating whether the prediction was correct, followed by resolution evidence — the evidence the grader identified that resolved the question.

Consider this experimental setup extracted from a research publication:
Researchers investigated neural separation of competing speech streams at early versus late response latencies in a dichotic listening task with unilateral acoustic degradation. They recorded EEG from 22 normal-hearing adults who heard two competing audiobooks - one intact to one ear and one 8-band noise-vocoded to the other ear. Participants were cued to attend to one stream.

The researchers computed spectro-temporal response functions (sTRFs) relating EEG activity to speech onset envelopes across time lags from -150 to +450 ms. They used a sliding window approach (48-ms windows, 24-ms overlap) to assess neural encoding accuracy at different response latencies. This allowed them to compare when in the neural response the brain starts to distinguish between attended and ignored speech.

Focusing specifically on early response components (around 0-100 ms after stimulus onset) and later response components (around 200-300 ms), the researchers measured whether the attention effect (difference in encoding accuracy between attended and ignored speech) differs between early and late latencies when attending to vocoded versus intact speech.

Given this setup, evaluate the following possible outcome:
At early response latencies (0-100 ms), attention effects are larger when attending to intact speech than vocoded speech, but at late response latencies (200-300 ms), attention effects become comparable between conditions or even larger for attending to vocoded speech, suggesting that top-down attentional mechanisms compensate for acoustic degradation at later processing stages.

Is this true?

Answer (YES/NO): NO